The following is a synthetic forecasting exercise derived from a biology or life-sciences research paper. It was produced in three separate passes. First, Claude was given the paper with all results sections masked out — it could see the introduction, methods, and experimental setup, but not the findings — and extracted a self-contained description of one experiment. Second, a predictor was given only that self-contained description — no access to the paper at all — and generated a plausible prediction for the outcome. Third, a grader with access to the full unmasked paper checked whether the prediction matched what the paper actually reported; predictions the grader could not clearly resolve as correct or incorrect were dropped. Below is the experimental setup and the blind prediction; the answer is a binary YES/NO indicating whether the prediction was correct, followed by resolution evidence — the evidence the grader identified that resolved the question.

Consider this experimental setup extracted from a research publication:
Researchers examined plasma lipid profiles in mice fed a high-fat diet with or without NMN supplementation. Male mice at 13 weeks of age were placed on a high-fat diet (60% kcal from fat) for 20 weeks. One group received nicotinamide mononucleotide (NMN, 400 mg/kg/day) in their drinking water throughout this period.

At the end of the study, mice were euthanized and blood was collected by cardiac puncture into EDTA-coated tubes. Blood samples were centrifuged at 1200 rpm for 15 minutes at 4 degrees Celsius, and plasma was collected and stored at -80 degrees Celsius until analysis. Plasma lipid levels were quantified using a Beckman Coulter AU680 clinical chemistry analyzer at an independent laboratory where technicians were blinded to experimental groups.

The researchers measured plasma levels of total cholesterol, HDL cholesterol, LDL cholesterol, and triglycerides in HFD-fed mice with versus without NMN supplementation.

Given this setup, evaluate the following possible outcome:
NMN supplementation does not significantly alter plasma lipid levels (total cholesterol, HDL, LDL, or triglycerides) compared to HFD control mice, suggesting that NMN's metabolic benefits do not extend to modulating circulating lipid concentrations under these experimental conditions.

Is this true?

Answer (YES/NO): NO